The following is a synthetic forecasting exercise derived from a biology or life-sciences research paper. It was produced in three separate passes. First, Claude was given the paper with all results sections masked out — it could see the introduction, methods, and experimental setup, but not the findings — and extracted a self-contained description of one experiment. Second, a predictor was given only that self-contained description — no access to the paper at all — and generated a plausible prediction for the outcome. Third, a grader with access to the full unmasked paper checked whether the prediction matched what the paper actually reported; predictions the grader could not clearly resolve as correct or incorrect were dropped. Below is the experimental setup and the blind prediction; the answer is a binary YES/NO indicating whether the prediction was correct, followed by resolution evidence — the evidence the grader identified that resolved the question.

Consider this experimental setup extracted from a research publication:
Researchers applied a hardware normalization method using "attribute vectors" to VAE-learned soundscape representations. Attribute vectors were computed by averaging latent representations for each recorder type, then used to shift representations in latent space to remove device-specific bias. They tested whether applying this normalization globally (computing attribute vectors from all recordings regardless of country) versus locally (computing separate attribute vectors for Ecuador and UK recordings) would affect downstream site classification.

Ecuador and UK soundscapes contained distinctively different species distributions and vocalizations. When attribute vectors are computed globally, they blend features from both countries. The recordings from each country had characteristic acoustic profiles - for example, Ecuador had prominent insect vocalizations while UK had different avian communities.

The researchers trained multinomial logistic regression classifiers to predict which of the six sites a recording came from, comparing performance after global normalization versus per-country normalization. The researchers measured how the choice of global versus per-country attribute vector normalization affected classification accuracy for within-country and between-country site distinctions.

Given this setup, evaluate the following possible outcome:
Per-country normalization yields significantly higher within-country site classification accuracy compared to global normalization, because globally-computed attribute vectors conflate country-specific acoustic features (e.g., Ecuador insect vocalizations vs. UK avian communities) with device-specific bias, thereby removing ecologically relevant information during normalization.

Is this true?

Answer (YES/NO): NO